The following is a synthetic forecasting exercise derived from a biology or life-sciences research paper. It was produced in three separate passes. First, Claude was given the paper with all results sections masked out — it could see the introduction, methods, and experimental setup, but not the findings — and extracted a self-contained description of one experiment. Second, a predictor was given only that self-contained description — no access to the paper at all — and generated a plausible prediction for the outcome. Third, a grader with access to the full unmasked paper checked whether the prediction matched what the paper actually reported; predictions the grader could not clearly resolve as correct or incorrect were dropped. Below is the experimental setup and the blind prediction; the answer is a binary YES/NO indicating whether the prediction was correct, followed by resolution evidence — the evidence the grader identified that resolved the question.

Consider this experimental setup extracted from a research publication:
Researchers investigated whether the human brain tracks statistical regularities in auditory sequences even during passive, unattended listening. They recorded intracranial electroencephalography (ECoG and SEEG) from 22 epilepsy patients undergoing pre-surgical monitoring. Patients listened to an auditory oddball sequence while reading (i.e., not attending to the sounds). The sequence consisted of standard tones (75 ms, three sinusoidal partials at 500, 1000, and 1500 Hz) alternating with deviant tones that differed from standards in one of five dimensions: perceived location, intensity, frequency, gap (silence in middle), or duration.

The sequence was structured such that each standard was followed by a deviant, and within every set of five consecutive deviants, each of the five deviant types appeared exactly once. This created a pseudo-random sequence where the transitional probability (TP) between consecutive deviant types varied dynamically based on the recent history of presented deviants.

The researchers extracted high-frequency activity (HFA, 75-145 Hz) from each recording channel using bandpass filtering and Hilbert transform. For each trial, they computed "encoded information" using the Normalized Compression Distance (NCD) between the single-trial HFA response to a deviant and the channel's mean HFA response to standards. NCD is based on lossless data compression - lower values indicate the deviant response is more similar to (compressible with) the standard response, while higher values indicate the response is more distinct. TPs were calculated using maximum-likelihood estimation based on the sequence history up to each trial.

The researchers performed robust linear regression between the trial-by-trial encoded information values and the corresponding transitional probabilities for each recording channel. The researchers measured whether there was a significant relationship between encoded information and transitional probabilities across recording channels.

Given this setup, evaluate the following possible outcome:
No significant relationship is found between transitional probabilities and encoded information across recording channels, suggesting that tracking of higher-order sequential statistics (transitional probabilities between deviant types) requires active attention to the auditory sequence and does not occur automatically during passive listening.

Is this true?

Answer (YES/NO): NO